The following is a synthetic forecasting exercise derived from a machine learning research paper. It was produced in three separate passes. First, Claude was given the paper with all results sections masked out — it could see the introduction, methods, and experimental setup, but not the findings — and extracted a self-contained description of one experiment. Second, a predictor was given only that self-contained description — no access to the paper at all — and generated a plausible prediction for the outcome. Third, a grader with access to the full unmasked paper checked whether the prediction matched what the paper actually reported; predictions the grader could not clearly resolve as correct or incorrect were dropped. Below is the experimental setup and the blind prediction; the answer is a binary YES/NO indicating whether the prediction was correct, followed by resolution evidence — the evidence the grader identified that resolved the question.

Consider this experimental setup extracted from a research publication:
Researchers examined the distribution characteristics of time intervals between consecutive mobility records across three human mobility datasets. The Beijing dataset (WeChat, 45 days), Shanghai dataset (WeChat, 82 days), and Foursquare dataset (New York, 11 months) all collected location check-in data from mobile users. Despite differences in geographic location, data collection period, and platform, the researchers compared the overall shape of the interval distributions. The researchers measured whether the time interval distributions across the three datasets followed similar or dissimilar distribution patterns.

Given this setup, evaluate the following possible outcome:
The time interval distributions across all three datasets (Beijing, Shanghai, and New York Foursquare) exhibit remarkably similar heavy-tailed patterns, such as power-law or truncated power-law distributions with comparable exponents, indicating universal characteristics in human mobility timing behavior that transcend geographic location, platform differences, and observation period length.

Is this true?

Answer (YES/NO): NO